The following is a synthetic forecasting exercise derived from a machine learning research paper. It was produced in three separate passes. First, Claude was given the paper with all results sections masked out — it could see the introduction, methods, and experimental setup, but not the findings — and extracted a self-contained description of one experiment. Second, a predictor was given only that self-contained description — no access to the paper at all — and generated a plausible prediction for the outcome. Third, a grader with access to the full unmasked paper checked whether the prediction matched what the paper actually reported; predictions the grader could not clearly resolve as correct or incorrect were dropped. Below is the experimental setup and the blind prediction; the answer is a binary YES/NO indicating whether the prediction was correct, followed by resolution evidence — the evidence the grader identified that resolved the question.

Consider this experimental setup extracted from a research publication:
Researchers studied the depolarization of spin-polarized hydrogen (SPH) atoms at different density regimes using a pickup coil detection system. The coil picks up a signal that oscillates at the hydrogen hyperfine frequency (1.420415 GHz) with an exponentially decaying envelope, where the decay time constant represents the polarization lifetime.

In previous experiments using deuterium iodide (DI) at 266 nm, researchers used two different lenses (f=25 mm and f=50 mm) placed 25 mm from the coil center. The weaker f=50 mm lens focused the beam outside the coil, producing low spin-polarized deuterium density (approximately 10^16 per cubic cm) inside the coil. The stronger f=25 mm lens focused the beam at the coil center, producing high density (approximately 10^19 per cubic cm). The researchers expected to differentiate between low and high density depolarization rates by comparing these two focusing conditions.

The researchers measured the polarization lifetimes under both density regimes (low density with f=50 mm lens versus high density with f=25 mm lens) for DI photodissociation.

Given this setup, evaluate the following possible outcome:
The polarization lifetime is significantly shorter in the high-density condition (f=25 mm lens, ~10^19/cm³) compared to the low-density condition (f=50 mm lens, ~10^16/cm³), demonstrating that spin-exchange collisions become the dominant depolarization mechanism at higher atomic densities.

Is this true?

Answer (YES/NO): NO